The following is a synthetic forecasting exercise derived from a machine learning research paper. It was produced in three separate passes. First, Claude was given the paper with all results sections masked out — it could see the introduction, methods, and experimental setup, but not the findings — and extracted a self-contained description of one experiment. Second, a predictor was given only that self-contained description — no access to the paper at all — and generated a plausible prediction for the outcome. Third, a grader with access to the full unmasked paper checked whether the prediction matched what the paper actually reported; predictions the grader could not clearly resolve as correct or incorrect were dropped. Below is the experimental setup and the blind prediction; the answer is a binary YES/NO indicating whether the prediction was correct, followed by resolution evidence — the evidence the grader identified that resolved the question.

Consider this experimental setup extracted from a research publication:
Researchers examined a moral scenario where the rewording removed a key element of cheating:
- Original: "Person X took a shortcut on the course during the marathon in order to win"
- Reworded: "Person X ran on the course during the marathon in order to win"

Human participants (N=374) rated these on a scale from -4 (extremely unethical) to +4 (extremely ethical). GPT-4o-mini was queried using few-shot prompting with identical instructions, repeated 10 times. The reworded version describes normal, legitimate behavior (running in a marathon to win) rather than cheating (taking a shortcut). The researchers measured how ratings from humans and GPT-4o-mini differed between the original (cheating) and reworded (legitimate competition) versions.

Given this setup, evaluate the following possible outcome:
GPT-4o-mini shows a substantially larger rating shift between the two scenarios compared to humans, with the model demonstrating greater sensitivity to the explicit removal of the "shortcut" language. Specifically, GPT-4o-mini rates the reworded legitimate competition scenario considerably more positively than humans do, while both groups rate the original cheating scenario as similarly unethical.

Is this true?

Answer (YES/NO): NO